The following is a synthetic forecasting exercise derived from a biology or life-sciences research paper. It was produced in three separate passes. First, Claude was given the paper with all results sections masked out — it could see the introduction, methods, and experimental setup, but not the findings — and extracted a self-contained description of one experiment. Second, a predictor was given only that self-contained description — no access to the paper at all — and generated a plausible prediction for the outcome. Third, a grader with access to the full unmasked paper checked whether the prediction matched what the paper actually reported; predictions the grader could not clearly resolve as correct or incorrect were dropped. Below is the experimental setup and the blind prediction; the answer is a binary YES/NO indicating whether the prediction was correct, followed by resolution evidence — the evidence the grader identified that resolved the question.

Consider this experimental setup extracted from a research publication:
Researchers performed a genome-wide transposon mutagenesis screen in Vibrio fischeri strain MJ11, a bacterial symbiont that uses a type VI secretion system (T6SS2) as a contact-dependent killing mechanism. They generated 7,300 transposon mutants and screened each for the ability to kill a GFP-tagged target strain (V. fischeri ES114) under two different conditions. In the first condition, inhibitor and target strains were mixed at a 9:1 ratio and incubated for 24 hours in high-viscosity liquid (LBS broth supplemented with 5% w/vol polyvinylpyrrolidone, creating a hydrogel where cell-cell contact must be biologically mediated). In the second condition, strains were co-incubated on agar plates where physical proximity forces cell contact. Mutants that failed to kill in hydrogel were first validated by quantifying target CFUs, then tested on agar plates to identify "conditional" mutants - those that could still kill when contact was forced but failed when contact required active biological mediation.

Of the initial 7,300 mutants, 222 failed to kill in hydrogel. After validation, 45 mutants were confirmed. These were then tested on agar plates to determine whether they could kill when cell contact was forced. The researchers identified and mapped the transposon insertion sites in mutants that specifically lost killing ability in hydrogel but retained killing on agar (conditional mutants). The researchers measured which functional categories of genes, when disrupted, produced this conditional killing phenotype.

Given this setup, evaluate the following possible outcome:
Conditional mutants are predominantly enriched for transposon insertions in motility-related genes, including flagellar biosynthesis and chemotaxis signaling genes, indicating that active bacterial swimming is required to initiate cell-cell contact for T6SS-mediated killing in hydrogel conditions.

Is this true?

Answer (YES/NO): NO